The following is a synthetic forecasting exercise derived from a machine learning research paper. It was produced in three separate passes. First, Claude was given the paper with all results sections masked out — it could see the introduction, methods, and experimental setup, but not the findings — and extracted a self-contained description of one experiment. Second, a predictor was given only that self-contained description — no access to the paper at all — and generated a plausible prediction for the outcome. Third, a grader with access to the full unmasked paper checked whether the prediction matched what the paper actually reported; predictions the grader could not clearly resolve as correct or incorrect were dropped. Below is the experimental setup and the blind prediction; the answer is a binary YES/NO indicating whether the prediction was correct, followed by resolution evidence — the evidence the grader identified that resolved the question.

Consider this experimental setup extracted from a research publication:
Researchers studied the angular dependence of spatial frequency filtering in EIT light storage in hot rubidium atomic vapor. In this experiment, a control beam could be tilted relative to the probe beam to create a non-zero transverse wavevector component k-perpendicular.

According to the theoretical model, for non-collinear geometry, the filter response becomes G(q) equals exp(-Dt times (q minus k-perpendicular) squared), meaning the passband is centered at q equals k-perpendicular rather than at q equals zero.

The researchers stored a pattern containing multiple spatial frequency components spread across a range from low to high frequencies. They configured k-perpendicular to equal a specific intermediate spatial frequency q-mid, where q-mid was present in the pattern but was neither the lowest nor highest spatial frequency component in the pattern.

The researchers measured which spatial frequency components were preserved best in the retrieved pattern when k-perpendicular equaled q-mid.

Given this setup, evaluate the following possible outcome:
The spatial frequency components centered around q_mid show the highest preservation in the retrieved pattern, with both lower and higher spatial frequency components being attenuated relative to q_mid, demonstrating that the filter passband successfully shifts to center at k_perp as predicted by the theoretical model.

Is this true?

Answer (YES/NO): YES